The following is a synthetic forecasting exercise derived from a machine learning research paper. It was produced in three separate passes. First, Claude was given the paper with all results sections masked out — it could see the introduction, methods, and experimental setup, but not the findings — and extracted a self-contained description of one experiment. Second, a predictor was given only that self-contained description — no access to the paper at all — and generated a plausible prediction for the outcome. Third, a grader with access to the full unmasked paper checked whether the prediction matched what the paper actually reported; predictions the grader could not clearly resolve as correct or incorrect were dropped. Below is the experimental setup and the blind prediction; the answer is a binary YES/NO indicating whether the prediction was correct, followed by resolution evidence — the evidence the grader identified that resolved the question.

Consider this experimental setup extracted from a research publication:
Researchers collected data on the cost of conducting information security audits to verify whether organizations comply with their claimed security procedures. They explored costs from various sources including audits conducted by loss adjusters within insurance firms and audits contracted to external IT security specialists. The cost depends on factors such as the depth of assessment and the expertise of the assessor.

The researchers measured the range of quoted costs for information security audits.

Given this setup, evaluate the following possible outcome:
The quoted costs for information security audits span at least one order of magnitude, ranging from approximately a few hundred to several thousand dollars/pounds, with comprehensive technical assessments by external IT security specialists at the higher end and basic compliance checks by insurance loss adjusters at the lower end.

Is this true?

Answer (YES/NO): NO